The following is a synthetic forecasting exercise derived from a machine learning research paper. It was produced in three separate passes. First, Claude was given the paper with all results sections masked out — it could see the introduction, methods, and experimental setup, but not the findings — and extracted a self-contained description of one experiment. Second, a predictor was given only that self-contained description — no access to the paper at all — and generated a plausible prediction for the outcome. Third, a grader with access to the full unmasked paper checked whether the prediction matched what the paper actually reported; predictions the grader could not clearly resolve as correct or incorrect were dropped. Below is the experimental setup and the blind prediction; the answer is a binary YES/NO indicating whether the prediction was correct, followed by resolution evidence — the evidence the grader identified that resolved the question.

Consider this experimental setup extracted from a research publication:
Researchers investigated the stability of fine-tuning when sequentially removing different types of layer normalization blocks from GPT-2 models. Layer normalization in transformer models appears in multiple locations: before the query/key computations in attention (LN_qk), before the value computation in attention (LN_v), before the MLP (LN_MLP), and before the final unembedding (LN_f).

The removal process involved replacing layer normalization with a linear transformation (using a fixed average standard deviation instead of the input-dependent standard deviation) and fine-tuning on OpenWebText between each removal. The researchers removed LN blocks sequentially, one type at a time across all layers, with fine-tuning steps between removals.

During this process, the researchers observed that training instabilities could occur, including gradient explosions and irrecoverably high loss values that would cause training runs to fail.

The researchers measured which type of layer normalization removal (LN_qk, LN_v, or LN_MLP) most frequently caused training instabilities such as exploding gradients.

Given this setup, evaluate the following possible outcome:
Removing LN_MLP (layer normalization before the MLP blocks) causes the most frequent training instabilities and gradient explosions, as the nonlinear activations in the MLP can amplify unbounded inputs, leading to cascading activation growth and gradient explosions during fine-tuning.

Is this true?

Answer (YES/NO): NO